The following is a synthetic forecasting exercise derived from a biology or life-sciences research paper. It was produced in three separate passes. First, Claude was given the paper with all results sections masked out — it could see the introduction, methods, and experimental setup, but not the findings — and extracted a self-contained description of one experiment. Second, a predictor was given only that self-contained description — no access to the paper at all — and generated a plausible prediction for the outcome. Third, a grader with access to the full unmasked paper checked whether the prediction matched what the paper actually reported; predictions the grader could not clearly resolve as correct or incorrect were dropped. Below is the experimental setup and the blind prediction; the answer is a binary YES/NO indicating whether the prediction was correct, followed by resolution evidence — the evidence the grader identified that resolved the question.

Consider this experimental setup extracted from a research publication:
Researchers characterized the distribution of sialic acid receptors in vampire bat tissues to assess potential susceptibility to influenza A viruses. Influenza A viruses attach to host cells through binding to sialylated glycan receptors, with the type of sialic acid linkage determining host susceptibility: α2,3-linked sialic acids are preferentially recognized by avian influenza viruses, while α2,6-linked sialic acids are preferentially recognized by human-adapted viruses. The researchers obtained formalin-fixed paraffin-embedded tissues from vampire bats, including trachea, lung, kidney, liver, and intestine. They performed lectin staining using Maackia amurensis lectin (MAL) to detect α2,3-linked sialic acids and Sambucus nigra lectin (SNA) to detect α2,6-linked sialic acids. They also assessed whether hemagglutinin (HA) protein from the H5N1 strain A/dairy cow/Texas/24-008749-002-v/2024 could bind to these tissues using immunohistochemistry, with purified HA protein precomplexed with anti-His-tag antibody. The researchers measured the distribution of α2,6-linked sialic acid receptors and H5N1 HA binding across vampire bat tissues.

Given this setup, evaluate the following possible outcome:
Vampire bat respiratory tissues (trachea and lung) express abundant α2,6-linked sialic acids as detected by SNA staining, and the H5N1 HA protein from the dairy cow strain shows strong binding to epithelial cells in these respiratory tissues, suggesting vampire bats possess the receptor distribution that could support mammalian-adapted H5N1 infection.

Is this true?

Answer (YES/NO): NO